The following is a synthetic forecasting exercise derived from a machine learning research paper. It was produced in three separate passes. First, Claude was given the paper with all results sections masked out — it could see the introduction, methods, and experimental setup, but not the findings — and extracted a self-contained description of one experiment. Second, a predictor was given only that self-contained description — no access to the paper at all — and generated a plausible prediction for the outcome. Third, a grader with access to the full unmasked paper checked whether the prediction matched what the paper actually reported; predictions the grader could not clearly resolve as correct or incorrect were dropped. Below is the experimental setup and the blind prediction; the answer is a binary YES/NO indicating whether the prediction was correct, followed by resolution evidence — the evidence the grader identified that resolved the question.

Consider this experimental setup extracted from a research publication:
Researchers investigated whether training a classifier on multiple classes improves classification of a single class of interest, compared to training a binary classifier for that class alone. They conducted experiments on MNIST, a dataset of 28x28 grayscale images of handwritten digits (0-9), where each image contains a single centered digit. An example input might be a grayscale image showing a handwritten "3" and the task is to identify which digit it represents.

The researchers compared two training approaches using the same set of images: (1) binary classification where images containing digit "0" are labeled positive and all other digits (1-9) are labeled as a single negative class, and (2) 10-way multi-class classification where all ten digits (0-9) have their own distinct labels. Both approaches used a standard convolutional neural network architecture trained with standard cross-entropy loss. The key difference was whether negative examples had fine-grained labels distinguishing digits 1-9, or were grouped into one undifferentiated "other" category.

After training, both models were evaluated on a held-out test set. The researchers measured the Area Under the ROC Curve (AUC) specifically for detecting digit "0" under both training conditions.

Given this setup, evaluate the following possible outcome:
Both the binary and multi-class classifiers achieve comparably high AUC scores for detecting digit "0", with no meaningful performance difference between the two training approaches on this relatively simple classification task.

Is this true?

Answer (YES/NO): NO